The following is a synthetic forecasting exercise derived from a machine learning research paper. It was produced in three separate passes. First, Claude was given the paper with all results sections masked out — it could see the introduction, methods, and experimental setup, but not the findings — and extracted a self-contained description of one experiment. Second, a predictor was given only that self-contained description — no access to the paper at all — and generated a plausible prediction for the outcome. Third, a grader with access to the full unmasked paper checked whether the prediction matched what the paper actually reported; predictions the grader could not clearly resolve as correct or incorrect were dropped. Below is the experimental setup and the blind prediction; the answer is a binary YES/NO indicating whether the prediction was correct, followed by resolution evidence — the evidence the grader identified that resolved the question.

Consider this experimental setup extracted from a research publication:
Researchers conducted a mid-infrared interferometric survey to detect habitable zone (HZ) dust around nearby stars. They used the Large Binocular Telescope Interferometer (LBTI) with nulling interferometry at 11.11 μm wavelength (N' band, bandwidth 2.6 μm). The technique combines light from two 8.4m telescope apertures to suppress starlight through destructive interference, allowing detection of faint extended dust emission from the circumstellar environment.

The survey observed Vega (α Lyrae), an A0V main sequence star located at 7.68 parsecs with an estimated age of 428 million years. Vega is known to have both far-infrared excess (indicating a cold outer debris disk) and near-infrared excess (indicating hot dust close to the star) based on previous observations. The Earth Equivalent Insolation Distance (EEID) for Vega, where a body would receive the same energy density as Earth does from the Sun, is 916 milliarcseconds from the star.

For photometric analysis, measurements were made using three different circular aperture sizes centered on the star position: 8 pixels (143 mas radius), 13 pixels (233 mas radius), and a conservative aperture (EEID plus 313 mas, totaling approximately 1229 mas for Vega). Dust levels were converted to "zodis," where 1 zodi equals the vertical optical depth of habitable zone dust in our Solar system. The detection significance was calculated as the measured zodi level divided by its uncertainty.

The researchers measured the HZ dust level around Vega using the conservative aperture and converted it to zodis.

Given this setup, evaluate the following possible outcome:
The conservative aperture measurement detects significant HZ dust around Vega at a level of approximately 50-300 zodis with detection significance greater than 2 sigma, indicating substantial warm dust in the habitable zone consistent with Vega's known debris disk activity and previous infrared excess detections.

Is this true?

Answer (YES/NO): NO